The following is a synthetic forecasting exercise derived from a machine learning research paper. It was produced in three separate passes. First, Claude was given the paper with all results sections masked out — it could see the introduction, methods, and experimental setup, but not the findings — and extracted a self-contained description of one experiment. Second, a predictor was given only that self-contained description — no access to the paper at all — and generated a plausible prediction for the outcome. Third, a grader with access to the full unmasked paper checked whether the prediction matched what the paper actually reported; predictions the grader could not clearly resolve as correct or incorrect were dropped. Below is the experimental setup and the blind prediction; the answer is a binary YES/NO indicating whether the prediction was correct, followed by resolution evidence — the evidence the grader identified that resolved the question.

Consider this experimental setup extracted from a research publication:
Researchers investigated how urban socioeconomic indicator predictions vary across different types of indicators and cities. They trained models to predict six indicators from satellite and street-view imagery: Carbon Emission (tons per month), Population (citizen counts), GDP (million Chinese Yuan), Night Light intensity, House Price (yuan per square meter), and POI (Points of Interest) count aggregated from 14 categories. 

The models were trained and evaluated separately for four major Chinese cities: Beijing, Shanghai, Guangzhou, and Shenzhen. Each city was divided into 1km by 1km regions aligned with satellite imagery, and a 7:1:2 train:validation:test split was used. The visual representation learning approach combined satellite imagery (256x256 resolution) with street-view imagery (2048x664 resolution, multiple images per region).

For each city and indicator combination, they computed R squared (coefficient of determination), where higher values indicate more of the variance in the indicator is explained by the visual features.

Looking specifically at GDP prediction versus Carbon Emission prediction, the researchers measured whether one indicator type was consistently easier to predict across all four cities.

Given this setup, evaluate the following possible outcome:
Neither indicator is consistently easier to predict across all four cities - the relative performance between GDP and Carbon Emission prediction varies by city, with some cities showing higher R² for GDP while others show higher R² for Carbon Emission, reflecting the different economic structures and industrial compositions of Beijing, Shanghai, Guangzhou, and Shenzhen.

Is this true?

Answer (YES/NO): NO